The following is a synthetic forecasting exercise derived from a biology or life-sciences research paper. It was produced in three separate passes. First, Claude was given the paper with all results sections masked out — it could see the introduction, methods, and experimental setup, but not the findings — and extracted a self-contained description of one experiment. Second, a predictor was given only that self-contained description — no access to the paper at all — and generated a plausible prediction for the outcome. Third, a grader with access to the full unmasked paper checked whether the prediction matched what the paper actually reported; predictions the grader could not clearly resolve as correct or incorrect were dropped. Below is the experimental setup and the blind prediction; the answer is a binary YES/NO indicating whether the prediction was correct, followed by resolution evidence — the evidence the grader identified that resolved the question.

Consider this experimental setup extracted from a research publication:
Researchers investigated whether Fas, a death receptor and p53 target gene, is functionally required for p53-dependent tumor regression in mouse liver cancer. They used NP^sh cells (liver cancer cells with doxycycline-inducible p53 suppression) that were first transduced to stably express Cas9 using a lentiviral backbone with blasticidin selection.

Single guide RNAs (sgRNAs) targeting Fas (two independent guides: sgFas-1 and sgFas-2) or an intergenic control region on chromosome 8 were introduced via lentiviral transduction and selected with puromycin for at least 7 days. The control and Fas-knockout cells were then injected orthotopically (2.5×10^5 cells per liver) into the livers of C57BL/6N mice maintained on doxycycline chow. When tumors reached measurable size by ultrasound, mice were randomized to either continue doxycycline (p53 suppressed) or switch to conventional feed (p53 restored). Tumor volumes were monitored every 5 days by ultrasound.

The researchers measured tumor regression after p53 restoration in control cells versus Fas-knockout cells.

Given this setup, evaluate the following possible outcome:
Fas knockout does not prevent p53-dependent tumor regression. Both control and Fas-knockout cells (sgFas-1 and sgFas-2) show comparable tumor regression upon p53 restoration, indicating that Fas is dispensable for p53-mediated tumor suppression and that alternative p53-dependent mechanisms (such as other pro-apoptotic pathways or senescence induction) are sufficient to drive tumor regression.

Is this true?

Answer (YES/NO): NO